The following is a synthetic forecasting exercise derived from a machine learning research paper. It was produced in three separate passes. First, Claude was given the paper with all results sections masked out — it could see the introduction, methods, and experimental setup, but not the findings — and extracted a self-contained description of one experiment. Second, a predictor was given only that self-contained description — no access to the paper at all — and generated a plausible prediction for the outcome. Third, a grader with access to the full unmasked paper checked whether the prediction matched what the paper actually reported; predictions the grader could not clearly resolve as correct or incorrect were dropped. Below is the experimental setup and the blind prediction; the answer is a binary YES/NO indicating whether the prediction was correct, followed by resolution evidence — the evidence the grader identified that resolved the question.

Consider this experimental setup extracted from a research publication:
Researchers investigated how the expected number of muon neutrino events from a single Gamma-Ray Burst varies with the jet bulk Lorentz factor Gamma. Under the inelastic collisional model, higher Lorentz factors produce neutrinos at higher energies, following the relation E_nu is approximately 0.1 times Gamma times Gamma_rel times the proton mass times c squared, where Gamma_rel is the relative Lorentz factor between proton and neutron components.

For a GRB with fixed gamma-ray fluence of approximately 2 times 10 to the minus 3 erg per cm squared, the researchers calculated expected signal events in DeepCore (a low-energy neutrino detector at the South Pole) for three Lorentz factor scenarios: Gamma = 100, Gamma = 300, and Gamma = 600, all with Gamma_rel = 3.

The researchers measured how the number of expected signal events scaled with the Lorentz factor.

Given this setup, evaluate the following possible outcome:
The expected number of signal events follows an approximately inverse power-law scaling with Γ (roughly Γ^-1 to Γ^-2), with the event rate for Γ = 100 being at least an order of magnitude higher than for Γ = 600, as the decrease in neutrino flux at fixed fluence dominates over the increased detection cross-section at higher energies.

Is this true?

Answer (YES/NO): NO